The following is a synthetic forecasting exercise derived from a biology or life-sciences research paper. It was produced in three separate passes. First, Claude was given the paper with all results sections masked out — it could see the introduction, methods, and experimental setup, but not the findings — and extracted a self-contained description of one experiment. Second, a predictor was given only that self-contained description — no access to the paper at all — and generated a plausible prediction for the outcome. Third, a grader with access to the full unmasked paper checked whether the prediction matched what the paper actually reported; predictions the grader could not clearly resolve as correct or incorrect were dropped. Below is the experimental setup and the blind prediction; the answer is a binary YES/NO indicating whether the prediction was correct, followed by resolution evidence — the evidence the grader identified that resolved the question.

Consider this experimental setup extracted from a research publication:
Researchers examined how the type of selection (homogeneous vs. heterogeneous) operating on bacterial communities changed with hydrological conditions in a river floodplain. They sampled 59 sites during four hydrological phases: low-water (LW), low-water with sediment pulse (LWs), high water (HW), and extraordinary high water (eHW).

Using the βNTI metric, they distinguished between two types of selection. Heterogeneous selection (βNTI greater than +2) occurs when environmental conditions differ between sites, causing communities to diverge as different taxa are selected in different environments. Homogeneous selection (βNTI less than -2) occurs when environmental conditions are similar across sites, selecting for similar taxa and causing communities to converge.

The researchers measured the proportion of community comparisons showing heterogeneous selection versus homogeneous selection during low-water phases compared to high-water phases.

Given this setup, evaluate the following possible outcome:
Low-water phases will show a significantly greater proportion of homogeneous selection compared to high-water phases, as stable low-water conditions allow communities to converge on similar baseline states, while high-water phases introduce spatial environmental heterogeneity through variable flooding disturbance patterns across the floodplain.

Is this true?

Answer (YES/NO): NO